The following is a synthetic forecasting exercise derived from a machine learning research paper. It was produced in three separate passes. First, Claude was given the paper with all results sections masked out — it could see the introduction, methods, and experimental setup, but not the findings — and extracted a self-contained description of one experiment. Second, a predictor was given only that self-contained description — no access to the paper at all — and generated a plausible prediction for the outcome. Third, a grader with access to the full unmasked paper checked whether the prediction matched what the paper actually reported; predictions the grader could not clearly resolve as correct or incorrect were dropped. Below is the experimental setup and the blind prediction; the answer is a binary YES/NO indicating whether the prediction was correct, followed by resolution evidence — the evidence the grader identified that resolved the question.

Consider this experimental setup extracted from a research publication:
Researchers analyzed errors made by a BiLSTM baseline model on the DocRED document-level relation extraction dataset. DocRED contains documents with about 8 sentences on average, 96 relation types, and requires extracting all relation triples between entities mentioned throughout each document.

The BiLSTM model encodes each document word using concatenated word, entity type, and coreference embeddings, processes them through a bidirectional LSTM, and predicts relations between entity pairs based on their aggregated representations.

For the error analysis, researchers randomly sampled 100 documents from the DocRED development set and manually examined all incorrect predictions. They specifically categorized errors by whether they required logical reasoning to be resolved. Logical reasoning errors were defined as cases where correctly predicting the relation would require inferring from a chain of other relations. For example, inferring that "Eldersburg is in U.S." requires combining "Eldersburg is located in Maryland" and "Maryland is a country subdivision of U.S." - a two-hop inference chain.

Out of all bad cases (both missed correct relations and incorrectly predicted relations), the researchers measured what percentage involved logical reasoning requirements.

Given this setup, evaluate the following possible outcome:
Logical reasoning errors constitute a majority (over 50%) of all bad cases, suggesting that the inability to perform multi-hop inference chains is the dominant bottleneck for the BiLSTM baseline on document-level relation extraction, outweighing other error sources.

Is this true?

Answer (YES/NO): NO